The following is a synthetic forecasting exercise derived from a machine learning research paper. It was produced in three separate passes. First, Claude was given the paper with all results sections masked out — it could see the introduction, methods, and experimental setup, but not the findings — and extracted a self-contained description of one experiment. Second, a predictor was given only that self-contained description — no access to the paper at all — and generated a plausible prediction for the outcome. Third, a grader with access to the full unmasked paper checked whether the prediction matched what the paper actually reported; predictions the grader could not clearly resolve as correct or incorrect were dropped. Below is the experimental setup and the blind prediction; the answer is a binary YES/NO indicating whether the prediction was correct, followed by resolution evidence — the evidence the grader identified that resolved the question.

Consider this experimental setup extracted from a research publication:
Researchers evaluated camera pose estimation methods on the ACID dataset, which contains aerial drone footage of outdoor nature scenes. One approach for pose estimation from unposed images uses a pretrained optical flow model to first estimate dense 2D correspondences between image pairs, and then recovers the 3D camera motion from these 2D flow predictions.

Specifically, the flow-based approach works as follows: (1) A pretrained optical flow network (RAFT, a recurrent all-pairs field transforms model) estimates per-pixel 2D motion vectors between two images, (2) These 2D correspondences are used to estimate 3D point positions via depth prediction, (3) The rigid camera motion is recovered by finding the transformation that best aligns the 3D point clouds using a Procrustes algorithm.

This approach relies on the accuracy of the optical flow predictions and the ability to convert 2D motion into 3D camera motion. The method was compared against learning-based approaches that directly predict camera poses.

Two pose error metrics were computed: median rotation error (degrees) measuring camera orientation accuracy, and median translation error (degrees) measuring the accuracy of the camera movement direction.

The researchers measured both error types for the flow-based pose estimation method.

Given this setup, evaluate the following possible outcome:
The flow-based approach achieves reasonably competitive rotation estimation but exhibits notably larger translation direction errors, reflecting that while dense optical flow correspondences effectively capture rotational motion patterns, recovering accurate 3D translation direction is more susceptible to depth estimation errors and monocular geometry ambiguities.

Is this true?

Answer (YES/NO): NO